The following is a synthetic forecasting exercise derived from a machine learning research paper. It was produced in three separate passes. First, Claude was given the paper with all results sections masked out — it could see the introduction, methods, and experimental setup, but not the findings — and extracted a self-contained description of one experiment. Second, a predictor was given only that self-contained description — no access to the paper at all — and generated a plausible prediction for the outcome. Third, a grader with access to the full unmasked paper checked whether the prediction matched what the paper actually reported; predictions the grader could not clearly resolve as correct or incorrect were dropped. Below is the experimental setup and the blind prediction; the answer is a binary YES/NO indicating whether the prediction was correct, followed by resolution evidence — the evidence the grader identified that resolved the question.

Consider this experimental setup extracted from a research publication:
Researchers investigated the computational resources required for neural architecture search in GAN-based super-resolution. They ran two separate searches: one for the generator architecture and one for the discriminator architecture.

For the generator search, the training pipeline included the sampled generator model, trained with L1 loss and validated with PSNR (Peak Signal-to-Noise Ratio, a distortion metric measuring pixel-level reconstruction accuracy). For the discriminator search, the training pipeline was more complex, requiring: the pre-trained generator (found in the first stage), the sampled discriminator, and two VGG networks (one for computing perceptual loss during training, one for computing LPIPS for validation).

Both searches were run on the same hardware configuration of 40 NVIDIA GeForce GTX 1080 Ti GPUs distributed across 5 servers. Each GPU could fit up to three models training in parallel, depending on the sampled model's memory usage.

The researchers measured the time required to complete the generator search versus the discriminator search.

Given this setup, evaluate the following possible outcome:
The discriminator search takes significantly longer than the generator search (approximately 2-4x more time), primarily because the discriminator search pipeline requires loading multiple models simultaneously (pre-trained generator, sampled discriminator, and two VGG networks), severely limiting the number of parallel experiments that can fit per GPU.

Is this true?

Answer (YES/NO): NO